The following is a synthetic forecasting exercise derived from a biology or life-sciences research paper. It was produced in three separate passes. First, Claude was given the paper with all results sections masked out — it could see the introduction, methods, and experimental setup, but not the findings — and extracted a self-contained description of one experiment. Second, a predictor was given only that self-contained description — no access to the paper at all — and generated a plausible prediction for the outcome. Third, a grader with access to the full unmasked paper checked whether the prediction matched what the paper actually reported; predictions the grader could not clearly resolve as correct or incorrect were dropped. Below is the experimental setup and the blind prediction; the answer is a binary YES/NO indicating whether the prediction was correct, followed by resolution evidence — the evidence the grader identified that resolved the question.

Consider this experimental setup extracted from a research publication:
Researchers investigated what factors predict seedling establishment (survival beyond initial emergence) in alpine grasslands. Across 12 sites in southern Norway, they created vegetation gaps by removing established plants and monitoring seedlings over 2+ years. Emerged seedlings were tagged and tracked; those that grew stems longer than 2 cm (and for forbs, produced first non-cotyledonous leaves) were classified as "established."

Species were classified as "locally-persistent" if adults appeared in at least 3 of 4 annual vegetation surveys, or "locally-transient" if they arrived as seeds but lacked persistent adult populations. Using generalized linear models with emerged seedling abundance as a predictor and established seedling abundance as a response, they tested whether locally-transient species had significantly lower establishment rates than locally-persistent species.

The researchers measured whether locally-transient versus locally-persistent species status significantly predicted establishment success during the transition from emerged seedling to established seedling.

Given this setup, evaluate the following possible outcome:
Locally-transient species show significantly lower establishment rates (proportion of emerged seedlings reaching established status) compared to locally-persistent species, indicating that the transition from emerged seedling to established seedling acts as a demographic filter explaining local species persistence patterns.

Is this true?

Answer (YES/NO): NO